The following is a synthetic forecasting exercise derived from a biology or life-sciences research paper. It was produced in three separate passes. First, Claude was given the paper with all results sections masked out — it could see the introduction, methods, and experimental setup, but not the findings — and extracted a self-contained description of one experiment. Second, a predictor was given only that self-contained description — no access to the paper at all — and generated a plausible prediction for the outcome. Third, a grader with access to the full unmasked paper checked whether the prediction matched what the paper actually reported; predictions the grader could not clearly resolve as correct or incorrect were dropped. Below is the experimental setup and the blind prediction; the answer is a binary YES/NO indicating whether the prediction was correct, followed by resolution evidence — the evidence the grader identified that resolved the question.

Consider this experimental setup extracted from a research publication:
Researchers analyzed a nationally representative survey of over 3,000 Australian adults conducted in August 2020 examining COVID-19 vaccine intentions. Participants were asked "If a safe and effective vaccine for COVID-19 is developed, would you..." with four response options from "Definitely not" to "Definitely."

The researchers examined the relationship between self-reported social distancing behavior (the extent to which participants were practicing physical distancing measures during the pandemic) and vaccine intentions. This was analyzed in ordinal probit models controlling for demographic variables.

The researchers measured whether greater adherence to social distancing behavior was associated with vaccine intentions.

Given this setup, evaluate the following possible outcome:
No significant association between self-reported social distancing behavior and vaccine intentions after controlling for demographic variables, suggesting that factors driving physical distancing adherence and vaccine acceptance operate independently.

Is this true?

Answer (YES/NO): NO